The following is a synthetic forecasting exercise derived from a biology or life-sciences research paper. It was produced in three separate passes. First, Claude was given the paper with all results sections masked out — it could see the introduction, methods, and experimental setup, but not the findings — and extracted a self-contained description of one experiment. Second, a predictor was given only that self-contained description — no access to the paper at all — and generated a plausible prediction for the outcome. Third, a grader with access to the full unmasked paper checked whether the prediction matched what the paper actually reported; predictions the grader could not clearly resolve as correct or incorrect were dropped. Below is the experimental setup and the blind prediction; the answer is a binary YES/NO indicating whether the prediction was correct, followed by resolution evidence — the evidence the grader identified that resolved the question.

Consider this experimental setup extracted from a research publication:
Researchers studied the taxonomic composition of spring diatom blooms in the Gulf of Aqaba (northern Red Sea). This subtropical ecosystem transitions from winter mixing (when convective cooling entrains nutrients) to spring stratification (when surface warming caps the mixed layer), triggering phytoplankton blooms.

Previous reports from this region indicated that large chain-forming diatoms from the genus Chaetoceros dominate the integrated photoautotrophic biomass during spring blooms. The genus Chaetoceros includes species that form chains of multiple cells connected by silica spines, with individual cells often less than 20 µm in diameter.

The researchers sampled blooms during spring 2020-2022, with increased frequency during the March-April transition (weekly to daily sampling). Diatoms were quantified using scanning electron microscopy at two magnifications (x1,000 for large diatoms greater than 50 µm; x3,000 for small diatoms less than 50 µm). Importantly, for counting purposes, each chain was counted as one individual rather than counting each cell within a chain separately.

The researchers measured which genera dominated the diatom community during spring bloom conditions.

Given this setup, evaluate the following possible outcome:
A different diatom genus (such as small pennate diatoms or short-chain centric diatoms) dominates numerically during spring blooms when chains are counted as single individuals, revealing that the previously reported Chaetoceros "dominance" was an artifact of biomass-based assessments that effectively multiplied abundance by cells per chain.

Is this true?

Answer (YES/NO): YES